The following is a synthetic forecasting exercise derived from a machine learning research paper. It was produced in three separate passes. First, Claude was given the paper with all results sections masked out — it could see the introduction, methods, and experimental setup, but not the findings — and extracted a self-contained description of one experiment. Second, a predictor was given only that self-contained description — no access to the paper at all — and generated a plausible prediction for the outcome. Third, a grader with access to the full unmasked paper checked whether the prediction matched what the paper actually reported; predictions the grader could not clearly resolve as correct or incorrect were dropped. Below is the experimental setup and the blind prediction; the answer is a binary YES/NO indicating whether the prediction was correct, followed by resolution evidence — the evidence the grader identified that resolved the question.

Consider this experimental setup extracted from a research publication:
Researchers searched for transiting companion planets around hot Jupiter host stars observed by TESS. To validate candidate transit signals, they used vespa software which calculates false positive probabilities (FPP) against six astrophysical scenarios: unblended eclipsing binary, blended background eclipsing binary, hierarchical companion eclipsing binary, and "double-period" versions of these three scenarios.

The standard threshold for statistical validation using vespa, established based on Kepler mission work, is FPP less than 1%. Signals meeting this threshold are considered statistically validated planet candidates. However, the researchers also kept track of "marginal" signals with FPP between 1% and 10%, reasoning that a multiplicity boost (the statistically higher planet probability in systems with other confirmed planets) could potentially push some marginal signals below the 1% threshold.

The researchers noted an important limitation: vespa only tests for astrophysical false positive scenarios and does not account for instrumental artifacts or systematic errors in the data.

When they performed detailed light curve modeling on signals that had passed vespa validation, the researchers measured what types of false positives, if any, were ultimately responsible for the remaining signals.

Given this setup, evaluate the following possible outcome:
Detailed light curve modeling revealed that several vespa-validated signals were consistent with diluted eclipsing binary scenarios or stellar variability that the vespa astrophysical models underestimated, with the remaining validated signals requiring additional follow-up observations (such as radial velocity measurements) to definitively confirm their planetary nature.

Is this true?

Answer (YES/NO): NO